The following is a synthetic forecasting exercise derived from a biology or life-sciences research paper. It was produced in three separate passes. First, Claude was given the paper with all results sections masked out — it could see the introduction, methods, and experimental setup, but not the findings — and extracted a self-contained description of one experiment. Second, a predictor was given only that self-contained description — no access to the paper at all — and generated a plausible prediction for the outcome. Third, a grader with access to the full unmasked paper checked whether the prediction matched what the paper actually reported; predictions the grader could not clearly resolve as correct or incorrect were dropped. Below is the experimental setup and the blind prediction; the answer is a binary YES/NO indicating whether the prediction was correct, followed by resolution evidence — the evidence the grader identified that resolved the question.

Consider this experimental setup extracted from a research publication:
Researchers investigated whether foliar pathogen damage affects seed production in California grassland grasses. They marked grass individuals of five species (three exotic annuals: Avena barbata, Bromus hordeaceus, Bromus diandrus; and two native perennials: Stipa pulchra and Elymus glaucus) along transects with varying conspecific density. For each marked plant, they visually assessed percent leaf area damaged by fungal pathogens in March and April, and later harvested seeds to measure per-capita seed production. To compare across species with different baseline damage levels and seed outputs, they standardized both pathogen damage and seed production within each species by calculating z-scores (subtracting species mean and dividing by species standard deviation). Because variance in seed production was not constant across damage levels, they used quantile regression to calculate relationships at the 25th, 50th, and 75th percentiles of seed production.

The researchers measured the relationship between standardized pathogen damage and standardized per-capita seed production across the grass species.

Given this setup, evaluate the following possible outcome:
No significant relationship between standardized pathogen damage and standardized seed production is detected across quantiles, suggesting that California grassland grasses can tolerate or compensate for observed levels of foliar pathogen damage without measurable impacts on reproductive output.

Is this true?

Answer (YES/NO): NO